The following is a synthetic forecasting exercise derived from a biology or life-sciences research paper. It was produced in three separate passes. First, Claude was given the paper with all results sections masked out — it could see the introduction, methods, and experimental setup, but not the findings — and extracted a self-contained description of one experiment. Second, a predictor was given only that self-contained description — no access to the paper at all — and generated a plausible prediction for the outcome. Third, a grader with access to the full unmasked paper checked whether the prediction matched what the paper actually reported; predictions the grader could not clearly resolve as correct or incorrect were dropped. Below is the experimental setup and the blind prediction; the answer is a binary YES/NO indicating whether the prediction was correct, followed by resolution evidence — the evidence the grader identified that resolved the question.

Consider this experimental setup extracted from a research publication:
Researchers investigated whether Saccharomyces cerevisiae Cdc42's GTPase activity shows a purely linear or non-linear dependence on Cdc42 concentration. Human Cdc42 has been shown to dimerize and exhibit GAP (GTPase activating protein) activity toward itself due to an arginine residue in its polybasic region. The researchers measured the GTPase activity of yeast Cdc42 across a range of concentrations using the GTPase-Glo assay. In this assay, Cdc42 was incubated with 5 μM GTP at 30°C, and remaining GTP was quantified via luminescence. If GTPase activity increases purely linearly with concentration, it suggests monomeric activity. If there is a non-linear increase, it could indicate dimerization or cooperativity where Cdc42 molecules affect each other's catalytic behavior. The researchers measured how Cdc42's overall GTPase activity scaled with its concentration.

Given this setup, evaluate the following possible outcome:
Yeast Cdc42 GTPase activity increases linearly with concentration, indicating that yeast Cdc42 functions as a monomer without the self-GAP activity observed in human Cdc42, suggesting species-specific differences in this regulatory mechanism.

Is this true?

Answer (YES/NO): NO